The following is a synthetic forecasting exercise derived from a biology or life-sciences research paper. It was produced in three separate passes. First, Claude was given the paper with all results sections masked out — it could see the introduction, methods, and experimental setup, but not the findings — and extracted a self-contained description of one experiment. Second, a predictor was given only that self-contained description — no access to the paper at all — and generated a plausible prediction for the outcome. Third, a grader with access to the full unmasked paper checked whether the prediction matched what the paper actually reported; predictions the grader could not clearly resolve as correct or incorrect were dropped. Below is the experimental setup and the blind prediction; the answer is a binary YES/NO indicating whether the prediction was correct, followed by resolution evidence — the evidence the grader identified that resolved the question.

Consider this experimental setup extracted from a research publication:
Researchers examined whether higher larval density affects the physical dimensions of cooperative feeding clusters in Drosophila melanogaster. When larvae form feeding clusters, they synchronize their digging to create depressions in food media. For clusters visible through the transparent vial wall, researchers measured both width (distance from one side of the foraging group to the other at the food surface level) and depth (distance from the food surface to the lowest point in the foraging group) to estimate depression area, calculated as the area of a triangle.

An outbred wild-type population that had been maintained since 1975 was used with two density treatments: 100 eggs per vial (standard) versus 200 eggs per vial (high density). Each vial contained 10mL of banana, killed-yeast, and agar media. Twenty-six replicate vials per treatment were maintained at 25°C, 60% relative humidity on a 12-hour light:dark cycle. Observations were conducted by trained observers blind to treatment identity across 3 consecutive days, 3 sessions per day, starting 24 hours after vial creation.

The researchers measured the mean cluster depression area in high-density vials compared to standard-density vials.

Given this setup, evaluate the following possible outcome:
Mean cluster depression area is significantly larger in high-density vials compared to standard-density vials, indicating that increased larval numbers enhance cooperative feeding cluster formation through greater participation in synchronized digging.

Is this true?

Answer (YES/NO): NO